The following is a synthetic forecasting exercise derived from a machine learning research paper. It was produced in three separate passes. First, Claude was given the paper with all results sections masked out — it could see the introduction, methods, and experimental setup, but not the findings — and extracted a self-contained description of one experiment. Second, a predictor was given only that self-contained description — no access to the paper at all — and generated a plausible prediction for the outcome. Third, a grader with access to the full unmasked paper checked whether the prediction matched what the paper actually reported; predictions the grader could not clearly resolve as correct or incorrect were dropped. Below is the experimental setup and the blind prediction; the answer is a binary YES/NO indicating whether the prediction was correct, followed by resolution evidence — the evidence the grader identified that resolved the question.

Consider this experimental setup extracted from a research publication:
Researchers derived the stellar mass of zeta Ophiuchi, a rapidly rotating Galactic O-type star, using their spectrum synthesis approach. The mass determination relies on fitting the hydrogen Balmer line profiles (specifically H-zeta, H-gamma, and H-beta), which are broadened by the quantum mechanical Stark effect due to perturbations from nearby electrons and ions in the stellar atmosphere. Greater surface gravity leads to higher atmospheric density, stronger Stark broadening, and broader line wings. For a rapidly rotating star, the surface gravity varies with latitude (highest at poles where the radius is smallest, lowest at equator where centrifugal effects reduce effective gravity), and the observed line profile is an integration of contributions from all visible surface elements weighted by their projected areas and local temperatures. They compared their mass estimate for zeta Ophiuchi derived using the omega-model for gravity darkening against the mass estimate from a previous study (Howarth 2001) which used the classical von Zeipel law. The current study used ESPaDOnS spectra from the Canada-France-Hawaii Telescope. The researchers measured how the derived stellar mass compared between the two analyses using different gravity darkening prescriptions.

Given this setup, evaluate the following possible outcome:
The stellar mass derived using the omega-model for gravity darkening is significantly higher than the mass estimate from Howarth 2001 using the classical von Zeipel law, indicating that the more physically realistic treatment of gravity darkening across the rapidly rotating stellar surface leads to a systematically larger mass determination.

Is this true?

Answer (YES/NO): NO